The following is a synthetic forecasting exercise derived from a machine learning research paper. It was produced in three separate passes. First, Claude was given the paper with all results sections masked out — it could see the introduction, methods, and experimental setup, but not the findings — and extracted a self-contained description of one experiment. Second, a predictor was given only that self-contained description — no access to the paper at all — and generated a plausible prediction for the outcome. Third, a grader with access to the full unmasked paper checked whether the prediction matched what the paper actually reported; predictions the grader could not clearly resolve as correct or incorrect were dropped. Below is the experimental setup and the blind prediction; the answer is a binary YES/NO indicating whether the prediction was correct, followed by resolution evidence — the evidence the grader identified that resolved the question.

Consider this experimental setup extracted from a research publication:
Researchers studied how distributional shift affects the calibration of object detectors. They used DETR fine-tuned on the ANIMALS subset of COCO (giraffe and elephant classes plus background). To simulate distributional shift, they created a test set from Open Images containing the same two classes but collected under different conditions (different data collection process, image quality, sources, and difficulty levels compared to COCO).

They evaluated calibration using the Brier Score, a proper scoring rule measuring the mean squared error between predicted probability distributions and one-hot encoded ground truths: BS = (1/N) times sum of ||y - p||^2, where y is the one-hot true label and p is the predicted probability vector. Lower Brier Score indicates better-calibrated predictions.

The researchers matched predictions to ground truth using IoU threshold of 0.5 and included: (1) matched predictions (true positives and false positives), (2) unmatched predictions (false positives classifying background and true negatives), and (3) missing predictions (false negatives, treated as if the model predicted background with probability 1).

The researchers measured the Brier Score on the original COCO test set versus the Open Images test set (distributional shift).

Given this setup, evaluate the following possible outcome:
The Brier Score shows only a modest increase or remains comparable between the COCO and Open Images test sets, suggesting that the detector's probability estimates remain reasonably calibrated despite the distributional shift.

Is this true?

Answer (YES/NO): NO